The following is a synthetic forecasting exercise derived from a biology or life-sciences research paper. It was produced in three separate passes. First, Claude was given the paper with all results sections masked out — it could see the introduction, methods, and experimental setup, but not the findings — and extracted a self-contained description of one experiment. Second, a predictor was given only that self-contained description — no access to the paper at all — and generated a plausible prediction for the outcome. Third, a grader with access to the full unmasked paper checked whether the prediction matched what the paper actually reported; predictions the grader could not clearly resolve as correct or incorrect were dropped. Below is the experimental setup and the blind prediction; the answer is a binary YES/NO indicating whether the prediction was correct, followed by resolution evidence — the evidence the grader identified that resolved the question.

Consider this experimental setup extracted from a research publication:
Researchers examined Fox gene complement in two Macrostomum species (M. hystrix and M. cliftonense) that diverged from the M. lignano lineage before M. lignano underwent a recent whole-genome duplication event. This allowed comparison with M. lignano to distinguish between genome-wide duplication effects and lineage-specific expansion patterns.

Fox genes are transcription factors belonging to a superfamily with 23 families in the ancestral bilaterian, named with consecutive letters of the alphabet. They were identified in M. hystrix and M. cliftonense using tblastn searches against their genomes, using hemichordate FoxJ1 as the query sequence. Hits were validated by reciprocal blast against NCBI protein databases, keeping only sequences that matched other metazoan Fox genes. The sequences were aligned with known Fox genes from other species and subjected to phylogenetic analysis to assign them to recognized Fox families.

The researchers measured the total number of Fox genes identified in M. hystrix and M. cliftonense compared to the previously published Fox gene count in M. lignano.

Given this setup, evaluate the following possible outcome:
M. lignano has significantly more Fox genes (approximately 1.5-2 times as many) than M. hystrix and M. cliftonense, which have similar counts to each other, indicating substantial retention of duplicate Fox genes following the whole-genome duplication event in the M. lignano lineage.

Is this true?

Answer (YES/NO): NO